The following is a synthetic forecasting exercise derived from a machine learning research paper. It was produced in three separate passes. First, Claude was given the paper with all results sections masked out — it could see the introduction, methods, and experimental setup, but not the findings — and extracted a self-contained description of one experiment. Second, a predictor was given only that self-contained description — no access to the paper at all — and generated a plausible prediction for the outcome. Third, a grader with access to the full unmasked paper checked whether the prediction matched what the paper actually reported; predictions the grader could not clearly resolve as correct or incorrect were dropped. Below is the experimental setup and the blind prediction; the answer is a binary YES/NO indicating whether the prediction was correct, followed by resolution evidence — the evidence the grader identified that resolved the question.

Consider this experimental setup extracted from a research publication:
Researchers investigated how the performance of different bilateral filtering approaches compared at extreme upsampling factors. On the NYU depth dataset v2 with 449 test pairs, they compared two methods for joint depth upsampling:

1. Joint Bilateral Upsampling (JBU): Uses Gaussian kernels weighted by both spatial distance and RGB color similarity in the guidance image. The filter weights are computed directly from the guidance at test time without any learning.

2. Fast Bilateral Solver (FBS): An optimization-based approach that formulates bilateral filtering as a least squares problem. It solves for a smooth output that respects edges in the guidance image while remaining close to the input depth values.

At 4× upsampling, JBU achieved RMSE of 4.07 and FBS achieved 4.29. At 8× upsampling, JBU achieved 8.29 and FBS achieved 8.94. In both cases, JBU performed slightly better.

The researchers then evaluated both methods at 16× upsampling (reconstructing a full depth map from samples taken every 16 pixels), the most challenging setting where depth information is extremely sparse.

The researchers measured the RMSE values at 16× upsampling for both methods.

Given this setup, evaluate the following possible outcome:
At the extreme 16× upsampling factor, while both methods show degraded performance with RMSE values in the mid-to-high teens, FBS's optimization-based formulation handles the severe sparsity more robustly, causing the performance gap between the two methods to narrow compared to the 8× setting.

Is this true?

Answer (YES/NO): NO